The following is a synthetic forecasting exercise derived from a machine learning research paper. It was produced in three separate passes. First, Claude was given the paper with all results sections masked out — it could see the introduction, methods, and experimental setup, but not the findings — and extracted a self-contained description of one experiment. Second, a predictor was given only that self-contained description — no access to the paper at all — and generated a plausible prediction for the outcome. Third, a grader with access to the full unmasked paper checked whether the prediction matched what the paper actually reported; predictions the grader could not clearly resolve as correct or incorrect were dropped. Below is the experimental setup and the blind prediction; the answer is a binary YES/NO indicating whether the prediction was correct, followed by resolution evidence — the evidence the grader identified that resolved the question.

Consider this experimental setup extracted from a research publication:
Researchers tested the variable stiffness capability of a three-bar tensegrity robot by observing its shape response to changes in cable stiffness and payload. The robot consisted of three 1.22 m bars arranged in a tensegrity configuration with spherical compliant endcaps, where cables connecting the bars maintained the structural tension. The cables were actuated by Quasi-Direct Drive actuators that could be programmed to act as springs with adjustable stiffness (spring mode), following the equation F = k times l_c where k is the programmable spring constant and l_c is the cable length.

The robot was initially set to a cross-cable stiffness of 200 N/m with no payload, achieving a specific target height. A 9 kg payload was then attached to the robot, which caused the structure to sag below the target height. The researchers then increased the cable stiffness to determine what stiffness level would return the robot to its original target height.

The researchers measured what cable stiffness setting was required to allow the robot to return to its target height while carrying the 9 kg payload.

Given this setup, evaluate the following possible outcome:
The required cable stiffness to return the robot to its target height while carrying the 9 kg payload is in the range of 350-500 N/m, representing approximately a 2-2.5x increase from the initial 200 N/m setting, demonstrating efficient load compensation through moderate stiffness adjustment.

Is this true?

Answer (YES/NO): YES